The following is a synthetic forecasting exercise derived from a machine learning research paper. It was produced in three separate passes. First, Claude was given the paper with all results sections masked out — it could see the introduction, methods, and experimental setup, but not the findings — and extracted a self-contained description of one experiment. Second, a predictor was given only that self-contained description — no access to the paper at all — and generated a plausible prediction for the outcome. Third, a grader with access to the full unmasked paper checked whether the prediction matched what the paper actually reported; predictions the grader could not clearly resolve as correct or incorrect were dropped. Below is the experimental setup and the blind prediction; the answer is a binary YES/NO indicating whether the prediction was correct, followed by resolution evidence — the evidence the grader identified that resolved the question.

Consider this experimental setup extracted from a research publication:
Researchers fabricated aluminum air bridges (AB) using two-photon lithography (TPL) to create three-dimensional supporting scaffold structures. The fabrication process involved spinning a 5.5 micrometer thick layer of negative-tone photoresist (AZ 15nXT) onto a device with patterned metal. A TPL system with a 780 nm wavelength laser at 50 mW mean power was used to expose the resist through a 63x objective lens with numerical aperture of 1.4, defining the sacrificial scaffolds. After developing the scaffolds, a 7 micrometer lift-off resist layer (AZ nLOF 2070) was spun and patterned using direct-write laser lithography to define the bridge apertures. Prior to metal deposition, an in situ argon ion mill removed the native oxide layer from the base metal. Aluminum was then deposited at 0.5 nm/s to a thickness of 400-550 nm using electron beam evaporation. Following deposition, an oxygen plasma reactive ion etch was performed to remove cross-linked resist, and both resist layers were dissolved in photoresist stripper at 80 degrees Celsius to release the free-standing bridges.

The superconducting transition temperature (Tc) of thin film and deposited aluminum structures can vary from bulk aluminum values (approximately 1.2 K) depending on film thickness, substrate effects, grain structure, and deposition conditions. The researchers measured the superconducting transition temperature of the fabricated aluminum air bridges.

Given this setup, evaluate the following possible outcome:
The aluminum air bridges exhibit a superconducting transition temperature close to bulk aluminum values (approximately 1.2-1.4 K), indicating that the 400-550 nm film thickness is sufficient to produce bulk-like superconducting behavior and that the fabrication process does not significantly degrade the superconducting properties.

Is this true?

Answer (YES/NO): NO